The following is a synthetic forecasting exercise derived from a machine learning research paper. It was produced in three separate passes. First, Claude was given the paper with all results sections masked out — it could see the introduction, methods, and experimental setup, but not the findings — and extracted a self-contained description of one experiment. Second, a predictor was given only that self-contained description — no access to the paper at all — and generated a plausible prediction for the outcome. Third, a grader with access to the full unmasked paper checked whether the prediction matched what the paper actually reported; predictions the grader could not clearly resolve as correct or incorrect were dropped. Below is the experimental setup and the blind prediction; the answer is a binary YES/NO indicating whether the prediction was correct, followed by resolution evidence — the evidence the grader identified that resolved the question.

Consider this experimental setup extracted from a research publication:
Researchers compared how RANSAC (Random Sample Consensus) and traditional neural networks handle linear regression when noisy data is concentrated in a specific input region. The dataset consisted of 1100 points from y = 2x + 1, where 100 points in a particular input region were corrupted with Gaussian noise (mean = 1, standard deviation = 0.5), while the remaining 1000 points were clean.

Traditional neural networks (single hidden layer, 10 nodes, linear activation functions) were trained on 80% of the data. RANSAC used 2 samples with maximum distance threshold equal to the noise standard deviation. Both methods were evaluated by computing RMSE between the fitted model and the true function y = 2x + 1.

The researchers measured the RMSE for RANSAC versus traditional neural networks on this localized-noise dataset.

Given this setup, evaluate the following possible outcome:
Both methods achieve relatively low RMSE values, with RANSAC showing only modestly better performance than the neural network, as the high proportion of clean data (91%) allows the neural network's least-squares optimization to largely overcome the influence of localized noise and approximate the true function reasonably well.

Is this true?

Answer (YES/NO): NO